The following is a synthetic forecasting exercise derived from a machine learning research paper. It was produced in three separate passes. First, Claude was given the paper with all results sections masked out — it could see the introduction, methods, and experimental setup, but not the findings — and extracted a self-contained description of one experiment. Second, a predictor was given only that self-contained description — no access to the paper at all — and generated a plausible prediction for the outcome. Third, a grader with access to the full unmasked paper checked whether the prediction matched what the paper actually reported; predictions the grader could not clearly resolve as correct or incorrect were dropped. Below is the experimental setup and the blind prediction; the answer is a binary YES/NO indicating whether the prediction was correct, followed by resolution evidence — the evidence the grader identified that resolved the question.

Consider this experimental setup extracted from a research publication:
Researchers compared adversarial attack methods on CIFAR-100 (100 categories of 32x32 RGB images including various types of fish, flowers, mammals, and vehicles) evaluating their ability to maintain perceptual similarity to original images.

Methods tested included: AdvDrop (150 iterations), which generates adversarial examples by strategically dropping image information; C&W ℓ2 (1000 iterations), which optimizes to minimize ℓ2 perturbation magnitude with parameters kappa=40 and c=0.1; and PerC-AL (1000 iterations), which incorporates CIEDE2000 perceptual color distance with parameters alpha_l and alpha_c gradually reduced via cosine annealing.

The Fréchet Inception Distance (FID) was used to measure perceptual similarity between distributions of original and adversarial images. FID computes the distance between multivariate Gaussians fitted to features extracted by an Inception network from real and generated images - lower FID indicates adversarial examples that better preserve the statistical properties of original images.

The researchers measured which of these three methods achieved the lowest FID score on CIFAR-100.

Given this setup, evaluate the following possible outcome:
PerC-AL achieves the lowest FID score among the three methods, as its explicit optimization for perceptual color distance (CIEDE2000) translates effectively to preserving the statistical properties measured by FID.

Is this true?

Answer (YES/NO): NO